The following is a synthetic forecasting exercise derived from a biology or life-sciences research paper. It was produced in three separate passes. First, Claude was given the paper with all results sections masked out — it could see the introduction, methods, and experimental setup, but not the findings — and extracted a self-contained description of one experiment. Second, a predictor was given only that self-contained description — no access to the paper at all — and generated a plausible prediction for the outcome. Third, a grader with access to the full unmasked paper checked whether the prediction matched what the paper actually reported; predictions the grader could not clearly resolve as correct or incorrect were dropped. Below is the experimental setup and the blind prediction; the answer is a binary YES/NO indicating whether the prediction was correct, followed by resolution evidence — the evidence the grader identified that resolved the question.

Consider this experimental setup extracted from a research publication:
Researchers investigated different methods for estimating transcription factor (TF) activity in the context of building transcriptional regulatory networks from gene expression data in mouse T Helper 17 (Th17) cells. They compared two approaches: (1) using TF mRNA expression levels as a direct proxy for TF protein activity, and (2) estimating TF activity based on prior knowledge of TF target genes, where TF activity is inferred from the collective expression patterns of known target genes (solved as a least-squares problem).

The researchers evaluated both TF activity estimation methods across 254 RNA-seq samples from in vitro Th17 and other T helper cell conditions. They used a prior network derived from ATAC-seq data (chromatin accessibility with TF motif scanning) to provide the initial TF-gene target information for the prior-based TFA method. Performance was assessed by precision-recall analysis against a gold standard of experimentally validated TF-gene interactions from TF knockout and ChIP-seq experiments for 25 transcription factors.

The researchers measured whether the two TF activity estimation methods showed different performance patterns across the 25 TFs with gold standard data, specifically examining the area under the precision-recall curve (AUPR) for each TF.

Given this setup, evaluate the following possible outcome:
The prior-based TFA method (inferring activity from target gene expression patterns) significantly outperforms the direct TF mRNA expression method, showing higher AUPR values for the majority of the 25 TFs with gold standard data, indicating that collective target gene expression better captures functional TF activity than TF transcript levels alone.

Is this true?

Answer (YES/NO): NO